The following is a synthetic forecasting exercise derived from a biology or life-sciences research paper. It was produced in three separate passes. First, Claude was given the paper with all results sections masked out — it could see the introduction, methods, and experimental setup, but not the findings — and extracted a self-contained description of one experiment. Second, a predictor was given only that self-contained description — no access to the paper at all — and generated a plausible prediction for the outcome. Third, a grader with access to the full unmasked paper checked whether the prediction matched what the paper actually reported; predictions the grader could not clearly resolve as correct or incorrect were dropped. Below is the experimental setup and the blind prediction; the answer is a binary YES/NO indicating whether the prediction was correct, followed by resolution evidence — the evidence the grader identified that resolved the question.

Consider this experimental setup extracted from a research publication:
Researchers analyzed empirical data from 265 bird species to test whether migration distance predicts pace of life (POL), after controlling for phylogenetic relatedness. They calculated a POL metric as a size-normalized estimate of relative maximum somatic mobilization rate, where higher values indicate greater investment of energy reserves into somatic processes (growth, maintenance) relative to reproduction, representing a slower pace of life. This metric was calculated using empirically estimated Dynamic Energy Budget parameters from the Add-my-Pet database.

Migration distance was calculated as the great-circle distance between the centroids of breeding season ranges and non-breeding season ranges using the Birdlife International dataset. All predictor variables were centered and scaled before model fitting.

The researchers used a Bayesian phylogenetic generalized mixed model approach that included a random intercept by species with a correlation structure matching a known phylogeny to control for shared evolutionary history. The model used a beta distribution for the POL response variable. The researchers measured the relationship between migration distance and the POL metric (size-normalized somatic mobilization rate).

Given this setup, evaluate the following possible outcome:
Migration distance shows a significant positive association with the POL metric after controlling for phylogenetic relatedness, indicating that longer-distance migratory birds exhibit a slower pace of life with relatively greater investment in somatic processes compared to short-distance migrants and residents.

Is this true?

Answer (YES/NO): YES